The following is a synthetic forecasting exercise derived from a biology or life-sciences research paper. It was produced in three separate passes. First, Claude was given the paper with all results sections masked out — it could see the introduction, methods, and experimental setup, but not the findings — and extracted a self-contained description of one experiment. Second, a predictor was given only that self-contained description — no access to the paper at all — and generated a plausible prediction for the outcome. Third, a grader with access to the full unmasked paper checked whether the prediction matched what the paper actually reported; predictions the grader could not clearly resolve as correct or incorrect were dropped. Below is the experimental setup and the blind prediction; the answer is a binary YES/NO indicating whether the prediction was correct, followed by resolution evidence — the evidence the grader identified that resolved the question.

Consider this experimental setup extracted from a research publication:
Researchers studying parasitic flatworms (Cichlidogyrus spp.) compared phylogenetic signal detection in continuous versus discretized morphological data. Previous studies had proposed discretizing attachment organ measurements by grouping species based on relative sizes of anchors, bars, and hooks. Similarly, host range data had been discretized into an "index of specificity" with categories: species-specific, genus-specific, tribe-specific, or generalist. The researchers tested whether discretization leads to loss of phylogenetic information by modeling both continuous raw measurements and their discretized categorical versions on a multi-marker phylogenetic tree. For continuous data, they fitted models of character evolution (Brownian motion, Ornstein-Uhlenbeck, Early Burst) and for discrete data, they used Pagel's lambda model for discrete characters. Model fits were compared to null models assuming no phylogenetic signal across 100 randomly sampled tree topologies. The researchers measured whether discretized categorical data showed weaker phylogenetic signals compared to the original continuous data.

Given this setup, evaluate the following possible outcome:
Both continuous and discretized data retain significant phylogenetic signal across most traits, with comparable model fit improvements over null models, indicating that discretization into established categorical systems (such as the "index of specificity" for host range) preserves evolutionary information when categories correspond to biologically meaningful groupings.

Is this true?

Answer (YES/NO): NO